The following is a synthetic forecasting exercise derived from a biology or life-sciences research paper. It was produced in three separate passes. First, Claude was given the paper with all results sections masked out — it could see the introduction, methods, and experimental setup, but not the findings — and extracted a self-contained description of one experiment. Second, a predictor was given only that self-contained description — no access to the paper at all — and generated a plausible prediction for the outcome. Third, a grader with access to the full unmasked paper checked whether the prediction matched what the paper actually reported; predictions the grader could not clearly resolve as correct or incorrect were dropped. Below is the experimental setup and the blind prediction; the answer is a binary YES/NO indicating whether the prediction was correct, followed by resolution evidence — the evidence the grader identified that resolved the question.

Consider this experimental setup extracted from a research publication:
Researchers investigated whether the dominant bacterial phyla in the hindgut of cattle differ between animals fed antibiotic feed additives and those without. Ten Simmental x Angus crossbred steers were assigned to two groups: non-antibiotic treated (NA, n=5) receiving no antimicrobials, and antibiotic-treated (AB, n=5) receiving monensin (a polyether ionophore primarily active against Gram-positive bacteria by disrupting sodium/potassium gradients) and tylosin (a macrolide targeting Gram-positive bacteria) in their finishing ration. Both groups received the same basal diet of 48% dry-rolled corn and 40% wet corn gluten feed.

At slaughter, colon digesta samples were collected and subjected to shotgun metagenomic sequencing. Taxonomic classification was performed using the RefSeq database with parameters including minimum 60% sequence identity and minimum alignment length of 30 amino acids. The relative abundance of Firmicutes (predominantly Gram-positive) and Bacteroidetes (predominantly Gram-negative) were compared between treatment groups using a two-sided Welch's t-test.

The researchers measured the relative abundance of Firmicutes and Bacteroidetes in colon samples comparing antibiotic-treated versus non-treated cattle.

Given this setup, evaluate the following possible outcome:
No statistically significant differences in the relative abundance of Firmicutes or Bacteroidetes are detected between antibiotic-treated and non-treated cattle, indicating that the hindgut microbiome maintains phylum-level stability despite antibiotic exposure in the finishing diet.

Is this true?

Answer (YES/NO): YES